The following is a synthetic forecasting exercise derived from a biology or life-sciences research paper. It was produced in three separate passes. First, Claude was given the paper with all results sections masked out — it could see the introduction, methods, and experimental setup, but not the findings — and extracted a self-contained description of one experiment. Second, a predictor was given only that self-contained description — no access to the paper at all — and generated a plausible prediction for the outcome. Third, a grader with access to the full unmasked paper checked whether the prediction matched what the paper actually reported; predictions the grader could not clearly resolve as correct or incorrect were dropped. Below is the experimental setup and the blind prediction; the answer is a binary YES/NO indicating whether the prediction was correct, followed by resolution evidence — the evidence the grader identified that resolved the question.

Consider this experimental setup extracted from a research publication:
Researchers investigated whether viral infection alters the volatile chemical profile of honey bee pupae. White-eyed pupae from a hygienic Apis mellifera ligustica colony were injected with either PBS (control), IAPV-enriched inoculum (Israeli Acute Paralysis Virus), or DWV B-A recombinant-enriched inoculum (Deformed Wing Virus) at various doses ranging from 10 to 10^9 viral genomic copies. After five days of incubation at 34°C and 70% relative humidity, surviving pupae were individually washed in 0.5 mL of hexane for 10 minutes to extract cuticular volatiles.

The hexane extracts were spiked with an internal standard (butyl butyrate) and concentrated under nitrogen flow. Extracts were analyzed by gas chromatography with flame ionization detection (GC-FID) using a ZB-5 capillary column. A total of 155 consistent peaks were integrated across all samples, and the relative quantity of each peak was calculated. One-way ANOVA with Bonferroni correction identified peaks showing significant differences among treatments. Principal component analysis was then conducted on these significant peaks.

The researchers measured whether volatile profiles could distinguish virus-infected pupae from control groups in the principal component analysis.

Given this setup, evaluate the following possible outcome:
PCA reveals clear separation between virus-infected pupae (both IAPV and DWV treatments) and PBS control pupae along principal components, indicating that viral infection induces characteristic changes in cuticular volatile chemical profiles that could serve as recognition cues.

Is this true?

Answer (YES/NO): YES